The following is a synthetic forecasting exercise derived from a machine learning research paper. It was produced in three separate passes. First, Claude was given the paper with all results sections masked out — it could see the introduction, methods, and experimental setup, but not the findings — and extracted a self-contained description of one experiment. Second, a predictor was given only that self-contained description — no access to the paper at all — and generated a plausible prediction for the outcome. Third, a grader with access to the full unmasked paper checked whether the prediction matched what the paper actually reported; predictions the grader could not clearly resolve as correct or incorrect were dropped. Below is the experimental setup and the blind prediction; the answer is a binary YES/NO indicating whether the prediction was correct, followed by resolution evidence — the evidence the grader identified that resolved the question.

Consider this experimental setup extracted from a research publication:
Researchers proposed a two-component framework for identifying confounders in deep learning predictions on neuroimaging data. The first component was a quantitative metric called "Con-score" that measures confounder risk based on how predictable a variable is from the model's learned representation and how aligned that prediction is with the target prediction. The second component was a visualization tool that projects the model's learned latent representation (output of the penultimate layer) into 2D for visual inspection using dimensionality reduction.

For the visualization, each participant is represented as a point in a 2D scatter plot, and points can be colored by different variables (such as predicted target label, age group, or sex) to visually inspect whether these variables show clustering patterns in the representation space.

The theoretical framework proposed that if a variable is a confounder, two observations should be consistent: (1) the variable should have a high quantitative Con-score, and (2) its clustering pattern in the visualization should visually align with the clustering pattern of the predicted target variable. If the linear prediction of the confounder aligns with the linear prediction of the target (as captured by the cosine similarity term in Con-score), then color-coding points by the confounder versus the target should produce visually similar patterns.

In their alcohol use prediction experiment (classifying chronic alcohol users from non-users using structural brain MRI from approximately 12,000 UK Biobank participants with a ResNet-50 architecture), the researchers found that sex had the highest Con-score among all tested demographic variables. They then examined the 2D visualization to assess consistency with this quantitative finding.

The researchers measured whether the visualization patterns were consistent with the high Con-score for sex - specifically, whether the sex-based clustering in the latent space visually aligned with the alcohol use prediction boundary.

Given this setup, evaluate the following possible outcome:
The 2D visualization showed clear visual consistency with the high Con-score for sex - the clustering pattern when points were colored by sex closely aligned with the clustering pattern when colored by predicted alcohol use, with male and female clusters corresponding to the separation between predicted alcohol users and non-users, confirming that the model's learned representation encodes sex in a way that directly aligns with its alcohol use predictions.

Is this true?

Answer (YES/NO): YES